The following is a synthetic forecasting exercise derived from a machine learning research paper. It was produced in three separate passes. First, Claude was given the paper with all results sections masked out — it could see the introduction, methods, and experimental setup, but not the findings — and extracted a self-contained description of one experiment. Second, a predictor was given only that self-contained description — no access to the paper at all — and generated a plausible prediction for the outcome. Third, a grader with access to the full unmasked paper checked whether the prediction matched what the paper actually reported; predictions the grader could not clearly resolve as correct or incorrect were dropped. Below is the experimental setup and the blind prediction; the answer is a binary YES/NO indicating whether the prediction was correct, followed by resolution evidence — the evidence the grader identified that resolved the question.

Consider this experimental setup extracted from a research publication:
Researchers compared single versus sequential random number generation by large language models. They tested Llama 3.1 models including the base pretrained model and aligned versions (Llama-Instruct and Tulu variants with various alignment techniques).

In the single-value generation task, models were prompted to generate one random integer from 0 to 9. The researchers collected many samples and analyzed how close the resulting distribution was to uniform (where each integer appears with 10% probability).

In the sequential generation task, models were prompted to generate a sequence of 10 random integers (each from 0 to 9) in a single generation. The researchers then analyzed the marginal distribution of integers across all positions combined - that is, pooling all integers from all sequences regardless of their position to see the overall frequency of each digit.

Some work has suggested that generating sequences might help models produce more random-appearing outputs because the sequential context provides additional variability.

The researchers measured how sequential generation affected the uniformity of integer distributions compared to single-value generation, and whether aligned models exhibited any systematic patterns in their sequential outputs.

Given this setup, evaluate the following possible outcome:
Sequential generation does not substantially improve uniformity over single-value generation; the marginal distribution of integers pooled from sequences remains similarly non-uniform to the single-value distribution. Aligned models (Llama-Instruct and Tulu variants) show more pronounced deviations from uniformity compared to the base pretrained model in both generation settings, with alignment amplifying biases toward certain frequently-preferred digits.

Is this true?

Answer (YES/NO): NO